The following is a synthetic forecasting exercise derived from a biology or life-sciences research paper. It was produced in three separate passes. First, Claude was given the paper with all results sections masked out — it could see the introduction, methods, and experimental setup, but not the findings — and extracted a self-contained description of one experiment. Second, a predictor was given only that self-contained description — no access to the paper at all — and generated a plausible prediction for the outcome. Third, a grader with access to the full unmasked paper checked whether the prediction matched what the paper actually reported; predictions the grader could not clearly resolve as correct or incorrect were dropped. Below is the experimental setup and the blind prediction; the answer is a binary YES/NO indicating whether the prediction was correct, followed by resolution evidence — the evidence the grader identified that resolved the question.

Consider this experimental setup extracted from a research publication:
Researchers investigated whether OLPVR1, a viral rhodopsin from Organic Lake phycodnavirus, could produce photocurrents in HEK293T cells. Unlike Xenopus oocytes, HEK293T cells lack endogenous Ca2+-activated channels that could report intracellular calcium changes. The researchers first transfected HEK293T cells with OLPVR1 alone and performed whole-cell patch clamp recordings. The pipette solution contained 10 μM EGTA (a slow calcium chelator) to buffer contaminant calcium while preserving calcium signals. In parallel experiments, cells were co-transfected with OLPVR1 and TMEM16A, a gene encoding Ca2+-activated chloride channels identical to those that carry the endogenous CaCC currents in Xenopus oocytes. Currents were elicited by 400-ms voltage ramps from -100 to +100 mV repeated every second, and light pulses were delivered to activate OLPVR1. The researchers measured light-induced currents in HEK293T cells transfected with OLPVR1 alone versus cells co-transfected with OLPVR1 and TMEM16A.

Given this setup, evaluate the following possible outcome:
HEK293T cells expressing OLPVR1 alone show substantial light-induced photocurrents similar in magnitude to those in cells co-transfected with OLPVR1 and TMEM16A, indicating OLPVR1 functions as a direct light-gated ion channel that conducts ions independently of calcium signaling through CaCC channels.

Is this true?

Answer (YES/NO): NO